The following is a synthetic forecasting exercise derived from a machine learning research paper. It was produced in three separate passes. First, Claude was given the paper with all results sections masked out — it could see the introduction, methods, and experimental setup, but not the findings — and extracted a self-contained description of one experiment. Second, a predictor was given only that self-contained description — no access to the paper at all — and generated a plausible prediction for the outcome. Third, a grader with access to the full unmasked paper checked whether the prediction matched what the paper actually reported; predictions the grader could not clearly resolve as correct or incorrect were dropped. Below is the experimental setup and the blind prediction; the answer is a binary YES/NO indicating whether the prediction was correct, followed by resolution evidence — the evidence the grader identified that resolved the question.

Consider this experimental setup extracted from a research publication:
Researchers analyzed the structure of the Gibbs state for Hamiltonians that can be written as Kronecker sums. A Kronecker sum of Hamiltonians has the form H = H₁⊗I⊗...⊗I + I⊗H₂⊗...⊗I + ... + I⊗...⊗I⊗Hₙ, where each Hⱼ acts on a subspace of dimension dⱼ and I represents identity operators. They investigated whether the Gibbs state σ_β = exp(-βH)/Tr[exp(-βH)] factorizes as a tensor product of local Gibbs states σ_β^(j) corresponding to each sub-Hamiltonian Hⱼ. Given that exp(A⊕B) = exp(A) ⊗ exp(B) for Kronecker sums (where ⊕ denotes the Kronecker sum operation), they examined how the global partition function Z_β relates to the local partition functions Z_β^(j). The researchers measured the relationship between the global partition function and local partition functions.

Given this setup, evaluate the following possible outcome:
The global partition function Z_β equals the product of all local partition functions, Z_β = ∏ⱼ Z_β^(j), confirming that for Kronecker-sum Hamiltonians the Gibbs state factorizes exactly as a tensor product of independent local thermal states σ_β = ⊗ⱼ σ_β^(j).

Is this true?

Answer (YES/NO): YES